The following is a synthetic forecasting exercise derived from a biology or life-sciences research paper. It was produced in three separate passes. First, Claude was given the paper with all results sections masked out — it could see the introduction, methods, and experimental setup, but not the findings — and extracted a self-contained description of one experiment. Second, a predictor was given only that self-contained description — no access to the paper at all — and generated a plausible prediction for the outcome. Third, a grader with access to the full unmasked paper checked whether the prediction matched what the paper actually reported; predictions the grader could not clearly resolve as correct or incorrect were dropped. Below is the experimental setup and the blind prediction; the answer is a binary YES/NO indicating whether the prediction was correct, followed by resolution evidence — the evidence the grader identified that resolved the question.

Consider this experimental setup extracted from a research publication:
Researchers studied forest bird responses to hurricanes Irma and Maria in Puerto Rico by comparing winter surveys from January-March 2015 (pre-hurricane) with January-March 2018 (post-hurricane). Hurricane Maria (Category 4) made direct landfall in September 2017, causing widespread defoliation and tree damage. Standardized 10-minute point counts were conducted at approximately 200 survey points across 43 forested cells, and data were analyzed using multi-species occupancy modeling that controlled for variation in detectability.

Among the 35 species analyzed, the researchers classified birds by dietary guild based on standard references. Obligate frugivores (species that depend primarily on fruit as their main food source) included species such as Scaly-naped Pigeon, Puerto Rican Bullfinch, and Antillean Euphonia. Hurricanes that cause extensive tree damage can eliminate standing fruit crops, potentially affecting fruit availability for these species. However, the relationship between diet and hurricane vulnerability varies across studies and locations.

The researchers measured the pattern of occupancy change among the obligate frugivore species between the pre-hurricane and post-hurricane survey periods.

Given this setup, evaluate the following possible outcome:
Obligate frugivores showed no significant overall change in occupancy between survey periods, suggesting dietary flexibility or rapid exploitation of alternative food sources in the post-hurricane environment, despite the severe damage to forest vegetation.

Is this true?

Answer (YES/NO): NO